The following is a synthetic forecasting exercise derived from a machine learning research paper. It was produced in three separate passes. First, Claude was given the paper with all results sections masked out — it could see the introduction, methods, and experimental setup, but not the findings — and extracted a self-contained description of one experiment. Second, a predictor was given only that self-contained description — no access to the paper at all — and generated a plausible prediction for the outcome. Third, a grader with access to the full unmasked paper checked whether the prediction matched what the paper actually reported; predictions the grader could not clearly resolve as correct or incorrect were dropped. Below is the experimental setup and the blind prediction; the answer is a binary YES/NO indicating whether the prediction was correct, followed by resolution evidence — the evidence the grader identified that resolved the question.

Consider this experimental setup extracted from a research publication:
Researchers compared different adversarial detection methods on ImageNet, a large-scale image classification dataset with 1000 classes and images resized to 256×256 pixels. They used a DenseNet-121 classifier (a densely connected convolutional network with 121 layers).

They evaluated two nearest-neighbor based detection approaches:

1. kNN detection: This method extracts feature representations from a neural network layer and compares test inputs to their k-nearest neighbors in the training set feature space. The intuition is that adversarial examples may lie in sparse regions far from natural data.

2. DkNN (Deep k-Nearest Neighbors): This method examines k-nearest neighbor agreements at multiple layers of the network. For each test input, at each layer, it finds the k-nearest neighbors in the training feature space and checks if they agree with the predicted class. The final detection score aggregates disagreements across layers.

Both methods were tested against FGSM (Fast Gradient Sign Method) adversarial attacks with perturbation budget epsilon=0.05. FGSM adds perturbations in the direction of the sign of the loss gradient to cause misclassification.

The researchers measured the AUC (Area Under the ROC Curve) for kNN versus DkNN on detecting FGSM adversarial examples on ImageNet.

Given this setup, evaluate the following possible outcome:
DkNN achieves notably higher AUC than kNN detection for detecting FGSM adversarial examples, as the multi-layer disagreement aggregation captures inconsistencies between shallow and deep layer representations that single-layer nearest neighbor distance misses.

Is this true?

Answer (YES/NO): YES